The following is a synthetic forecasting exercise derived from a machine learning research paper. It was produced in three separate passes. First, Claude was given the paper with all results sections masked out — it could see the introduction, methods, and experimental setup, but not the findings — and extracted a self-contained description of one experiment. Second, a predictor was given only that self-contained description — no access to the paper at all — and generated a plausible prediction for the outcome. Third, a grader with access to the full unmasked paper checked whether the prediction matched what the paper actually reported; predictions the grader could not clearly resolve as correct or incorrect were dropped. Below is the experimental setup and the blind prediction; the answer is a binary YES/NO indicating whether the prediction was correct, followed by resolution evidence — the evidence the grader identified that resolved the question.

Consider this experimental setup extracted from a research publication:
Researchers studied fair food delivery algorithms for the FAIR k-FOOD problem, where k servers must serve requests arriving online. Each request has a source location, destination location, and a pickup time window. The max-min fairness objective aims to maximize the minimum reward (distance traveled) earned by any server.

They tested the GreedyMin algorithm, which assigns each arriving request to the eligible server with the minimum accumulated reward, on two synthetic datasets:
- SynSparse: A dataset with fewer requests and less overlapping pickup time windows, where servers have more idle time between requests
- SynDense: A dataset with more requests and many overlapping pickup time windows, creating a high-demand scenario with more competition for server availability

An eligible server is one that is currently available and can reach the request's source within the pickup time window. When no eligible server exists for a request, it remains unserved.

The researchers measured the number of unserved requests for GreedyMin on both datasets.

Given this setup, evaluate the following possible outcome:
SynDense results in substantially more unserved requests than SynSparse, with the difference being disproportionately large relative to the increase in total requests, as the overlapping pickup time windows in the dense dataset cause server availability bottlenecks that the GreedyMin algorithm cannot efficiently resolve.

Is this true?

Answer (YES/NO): NO